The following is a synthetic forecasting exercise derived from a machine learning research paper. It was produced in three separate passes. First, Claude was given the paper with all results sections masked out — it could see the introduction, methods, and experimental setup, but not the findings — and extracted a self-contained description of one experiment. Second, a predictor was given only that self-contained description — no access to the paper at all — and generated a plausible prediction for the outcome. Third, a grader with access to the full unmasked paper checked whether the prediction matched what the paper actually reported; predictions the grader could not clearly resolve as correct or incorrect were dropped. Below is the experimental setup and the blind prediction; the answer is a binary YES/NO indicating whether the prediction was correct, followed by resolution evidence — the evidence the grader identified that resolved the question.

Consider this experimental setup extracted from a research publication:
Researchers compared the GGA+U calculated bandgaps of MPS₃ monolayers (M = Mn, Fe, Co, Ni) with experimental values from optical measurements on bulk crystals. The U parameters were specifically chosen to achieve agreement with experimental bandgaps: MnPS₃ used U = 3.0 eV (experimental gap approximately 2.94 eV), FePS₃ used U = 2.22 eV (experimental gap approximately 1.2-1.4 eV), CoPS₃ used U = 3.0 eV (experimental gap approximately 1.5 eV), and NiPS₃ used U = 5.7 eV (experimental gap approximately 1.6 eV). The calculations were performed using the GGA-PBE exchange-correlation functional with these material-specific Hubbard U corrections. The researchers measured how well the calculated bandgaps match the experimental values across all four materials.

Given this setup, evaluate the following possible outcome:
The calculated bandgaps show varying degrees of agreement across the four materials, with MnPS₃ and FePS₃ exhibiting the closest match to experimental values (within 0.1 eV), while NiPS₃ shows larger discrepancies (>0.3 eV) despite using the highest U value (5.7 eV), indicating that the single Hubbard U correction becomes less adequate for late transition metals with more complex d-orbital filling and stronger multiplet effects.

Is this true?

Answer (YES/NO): NO